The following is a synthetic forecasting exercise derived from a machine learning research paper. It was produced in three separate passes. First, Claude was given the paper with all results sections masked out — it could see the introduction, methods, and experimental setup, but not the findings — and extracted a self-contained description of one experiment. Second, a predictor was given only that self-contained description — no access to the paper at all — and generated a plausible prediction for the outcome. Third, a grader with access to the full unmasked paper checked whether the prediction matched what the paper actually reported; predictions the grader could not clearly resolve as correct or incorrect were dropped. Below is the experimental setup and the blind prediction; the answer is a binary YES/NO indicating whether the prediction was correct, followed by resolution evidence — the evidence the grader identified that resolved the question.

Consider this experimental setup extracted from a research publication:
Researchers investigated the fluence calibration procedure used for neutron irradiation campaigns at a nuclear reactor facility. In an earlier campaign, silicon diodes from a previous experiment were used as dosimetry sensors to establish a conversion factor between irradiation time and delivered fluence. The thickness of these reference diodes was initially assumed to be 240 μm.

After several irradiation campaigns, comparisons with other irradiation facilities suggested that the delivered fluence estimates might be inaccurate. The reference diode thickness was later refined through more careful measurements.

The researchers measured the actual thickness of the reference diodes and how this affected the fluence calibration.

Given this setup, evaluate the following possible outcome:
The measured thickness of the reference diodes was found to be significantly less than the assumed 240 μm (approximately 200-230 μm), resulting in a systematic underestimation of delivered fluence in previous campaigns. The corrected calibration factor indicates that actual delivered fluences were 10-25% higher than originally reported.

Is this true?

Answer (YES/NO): NO